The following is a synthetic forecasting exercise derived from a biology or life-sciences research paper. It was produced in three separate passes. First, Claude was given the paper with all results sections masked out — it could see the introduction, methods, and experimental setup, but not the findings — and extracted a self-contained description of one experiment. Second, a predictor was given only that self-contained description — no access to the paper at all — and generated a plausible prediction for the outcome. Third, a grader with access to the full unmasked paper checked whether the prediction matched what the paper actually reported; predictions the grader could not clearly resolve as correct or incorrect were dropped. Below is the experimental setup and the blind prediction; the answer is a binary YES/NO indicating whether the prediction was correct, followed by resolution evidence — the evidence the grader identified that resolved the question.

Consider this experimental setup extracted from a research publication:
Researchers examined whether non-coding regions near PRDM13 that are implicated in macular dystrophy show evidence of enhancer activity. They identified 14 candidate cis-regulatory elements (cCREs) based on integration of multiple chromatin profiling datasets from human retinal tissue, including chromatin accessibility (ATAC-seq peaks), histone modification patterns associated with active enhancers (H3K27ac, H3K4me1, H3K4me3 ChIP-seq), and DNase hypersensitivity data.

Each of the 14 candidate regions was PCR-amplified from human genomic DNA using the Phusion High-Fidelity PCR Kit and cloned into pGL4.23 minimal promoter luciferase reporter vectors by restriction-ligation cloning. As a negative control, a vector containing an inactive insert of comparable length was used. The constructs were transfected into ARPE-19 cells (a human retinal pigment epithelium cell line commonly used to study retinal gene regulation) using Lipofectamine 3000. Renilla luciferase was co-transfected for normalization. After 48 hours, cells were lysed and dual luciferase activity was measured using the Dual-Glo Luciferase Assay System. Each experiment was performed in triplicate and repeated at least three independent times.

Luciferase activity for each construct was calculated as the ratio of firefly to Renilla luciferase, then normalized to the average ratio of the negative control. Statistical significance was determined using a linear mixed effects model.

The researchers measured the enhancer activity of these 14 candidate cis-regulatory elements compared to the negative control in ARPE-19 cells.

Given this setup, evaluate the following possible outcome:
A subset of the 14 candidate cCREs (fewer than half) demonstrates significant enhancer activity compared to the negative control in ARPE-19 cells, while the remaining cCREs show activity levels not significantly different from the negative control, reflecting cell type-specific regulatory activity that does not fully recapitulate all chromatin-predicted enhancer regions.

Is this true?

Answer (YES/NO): NO